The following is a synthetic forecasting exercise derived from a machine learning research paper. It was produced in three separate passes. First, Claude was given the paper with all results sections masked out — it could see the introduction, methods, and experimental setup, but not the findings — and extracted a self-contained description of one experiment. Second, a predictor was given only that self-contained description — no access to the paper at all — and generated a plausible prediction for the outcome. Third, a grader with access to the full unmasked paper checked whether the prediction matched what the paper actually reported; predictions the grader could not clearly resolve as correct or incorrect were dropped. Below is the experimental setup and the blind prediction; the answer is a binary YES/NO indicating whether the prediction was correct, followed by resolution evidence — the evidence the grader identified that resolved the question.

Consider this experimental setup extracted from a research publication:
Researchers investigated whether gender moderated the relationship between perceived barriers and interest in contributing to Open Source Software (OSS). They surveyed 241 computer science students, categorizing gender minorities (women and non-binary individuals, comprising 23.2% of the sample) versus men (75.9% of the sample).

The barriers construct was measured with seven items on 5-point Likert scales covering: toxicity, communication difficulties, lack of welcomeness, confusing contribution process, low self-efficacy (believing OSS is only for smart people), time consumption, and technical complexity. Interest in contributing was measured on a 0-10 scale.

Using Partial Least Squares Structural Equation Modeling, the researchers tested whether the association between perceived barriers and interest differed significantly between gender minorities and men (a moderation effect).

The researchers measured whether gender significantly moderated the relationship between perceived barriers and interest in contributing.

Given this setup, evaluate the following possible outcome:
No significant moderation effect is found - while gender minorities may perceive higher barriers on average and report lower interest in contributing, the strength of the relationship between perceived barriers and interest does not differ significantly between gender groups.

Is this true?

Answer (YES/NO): YES